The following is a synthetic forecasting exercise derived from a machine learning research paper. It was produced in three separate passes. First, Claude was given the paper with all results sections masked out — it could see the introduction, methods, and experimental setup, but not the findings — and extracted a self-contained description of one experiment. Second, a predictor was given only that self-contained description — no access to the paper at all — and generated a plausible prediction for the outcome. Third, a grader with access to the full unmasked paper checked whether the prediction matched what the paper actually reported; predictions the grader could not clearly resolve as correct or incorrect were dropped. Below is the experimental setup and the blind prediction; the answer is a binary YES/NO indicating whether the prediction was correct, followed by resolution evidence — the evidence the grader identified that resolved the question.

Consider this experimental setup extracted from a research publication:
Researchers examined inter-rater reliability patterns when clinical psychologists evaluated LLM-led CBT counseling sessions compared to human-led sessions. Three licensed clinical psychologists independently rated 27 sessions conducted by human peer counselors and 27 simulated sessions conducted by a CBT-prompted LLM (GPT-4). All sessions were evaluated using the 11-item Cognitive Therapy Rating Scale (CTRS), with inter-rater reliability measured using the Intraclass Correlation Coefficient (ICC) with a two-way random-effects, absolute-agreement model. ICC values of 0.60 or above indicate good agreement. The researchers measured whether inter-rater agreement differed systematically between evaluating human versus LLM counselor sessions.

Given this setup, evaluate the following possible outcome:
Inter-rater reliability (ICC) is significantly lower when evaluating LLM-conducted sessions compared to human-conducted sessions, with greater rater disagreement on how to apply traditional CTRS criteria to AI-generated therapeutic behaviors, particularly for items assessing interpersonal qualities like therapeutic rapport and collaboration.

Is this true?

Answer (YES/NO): NO